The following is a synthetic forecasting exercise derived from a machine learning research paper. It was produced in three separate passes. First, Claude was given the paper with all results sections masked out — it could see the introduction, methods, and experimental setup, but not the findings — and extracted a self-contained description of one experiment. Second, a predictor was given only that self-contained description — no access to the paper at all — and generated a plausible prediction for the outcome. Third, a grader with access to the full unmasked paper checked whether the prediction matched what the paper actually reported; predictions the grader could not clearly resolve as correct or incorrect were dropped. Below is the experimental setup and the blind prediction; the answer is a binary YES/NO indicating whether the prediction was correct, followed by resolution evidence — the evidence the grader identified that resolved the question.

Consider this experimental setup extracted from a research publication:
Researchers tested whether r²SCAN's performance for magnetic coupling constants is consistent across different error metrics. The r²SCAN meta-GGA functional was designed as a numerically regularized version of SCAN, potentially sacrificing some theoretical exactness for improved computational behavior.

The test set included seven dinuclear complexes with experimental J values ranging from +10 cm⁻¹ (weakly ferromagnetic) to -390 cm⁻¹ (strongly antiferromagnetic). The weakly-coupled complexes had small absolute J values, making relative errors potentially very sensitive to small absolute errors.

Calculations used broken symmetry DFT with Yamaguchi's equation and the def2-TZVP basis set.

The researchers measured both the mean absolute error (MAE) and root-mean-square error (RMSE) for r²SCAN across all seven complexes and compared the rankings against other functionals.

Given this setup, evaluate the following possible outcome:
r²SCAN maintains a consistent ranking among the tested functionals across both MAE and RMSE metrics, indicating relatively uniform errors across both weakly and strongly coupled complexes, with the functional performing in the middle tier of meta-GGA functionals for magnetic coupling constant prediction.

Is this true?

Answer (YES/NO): NO